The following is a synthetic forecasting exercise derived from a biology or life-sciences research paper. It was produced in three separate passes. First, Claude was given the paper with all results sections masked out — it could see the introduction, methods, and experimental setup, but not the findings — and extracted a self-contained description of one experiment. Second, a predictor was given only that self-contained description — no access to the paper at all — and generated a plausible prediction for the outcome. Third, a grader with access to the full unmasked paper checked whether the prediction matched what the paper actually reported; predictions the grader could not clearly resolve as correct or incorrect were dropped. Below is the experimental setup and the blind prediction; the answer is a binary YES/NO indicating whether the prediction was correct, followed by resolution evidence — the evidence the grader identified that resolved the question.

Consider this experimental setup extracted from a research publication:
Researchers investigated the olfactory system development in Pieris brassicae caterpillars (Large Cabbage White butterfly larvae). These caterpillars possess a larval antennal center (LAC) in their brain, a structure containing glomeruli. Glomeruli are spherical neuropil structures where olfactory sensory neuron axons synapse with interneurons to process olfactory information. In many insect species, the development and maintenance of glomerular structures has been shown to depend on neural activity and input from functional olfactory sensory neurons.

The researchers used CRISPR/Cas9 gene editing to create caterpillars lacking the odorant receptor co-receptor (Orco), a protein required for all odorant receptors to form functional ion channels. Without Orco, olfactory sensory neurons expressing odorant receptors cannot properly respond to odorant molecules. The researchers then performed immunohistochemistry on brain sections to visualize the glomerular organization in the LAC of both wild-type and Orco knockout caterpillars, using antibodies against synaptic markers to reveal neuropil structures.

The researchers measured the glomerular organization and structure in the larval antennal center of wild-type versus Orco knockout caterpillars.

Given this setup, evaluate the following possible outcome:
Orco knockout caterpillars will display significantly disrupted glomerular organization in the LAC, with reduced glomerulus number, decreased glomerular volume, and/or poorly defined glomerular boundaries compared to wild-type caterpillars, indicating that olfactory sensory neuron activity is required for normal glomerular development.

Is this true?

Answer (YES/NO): YES